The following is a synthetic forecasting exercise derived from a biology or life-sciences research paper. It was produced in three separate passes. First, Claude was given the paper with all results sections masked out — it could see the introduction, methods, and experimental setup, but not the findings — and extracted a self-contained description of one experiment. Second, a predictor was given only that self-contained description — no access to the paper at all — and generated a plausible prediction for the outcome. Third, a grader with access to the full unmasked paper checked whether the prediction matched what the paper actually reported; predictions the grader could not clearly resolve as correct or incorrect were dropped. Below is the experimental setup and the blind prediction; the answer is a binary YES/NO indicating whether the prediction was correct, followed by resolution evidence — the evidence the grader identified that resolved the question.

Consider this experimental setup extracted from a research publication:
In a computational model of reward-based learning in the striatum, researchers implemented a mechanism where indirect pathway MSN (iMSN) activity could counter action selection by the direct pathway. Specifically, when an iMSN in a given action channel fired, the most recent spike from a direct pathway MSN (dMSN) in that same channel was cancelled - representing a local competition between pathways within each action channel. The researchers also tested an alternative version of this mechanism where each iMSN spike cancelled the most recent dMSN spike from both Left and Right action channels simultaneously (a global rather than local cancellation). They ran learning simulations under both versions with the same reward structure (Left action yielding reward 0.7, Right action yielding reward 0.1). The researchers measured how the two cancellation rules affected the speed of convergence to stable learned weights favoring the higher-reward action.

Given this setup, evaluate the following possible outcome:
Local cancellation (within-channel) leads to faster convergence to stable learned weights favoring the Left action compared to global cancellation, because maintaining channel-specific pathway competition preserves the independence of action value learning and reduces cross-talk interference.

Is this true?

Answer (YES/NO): YES